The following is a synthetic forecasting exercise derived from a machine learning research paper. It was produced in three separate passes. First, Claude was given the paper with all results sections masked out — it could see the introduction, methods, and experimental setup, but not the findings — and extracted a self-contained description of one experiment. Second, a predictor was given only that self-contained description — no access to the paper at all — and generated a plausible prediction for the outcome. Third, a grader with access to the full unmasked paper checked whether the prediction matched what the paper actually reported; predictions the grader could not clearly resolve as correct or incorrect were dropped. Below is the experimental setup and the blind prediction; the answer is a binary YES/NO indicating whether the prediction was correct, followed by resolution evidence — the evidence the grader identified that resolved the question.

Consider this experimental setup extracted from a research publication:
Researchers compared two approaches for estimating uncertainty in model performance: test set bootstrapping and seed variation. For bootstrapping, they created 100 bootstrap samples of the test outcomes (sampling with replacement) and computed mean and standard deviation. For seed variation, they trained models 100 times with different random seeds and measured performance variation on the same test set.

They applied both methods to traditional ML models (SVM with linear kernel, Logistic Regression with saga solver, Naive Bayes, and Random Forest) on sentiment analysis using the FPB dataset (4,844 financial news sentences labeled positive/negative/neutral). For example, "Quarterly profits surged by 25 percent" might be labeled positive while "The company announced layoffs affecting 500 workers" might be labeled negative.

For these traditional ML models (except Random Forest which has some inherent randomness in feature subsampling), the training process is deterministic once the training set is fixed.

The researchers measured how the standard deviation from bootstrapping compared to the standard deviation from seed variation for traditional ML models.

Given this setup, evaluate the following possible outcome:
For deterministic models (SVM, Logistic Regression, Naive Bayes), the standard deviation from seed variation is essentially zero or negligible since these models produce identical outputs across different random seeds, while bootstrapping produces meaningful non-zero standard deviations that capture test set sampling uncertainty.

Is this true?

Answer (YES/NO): YES